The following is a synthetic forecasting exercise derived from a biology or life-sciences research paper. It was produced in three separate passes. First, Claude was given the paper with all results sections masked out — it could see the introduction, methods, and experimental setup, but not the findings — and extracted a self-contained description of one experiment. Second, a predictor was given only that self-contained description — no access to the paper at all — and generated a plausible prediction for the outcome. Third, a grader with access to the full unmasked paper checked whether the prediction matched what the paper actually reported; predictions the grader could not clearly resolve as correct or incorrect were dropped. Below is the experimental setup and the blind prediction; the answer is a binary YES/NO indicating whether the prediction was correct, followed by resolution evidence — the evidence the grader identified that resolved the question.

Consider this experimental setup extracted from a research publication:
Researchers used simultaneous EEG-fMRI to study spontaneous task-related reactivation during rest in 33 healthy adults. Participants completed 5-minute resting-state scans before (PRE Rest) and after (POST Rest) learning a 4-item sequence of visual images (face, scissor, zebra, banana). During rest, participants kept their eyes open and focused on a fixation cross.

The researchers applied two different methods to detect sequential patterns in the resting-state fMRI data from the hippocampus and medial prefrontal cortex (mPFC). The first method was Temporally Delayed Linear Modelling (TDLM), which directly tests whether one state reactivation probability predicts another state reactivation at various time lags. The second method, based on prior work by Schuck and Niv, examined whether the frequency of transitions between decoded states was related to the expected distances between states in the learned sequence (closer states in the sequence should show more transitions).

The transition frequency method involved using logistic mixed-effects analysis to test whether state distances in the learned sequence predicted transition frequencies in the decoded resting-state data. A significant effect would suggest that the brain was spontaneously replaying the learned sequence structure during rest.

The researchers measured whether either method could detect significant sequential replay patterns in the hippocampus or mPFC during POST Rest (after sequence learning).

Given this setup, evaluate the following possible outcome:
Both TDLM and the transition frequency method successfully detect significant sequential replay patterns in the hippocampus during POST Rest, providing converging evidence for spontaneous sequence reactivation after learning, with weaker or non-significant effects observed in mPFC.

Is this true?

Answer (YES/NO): NO